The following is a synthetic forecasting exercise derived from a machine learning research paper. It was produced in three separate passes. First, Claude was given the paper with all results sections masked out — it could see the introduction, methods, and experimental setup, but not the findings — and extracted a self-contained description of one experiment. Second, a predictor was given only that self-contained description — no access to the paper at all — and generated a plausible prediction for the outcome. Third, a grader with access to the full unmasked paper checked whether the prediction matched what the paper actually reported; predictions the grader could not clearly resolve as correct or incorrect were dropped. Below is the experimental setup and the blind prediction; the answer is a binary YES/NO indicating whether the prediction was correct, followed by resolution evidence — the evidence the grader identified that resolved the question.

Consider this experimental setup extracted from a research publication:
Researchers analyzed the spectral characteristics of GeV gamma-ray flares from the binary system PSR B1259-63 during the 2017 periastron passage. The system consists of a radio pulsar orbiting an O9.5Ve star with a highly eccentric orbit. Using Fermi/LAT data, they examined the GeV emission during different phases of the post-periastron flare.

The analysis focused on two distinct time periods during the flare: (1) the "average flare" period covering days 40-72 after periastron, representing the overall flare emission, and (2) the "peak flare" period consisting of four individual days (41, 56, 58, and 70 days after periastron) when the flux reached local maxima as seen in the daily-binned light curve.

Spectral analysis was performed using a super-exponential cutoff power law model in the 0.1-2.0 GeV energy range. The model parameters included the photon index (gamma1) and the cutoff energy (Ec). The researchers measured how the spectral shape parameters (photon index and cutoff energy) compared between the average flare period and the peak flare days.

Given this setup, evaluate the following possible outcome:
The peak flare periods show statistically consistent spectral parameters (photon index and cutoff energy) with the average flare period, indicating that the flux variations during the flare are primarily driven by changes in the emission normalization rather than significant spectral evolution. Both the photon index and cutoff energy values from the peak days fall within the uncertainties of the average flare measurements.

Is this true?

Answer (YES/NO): YES